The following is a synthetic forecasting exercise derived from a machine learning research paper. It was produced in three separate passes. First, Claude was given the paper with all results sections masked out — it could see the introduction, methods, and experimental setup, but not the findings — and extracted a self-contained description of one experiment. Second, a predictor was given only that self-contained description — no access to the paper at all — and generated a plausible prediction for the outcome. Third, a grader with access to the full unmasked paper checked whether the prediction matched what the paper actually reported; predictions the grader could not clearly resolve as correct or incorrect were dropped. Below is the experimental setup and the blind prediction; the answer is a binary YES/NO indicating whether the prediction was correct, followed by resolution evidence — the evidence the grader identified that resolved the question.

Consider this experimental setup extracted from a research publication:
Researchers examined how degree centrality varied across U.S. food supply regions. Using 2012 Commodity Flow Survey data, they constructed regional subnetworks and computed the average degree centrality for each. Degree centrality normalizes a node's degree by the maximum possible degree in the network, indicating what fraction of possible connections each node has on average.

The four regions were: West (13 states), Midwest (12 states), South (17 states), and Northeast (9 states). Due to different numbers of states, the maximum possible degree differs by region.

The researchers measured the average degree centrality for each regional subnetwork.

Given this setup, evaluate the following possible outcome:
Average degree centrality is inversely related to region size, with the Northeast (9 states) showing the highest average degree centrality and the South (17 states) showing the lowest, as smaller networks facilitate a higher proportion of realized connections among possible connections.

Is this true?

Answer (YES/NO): NO